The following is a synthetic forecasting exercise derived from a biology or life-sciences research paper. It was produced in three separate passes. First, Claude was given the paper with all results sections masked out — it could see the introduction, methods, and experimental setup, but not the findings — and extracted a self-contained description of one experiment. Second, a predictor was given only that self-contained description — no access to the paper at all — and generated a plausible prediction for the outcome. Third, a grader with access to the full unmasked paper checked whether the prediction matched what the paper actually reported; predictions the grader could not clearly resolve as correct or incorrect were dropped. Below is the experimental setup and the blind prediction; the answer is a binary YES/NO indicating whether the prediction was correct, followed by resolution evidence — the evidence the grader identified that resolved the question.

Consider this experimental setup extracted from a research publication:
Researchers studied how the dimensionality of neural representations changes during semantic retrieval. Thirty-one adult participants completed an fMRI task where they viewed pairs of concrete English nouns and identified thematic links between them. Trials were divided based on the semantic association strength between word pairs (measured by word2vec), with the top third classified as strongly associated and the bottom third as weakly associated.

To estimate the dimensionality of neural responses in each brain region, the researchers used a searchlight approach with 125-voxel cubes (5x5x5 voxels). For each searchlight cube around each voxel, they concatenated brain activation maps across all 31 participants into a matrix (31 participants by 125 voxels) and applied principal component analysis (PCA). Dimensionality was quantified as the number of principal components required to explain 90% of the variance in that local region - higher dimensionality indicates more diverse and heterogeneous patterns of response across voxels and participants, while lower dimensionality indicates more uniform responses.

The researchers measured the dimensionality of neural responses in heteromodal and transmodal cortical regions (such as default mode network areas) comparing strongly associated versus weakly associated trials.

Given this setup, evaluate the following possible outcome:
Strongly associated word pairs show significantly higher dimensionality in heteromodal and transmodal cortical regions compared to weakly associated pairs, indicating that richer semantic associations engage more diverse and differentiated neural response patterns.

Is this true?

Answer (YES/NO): NO